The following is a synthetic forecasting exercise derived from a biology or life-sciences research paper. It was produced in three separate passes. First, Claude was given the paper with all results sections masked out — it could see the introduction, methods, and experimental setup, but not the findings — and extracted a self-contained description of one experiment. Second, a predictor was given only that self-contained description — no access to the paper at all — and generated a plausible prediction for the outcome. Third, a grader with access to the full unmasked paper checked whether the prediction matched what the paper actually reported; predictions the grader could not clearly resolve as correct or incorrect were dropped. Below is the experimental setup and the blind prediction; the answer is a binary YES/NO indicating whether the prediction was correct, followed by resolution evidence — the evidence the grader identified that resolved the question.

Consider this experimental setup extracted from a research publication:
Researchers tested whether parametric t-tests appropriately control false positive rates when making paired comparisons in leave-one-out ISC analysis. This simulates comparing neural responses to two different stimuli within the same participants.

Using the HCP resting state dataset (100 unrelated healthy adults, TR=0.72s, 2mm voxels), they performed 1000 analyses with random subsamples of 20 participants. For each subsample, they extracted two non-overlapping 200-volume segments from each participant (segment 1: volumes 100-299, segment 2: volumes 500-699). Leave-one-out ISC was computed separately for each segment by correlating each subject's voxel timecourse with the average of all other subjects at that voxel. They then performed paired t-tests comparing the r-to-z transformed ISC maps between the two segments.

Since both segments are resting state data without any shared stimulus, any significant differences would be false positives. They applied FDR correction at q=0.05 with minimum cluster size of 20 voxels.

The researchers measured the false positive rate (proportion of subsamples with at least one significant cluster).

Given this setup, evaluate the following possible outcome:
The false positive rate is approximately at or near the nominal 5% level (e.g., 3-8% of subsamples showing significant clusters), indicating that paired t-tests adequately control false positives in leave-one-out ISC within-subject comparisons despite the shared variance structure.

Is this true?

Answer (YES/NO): NO